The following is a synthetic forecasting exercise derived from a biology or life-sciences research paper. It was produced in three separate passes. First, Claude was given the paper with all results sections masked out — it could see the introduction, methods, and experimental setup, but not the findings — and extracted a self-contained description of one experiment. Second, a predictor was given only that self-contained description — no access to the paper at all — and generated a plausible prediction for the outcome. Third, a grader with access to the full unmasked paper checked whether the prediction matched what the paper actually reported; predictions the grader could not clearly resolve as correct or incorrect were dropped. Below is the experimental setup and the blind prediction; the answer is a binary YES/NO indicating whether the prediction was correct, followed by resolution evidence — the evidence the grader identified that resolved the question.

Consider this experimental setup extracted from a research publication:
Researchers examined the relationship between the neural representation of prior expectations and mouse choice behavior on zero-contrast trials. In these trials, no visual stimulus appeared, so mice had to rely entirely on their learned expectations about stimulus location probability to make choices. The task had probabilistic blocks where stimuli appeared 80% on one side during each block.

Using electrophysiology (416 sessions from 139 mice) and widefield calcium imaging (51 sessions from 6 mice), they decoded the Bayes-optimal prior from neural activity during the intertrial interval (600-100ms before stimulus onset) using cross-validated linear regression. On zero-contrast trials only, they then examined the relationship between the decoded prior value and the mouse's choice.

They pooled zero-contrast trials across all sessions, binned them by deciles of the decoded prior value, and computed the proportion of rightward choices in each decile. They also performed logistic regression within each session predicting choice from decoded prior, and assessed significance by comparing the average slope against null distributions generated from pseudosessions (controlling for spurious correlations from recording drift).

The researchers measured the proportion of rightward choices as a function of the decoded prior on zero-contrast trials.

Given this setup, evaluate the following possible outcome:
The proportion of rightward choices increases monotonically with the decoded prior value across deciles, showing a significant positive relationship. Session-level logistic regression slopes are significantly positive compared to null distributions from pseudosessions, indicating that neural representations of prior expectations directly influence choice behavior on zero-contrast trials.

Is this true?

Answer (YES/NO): YES